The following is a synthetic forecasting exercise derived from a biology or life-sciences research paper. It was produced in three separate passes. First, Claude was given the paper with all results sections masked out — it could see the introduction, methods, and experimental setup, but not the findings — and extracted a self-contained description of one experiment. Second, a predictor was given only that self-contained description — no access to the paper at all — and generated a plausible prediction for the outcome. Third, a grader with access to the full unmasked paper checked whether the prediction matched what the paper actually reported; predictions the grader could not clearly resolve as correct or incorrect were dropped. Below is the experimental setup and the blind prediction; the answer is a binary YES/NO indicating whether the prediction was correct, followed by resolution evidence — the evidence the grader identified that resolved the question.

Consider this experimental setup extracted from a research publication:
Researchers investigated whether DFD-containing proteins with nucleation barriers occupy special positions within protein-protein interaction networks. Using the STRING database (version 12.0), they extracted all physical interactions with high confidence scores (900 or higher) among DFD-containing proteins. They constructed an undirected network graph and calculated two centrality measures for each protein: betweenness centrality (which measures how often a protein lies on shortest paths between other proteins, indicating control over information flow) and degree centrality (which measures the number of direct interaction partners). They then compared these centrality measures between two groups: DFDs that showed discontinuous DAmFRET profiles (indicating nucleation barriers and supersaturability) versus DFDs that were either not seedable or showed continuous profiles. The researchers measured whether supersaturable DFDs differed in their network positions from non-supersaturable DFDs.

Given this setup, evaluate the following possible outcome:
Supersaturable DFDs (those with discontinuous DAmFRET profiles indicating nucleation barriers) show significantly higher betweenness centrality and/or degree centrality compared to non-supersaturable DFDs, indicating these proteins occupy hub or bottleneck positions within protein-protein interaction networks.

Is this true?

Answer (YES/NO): YES